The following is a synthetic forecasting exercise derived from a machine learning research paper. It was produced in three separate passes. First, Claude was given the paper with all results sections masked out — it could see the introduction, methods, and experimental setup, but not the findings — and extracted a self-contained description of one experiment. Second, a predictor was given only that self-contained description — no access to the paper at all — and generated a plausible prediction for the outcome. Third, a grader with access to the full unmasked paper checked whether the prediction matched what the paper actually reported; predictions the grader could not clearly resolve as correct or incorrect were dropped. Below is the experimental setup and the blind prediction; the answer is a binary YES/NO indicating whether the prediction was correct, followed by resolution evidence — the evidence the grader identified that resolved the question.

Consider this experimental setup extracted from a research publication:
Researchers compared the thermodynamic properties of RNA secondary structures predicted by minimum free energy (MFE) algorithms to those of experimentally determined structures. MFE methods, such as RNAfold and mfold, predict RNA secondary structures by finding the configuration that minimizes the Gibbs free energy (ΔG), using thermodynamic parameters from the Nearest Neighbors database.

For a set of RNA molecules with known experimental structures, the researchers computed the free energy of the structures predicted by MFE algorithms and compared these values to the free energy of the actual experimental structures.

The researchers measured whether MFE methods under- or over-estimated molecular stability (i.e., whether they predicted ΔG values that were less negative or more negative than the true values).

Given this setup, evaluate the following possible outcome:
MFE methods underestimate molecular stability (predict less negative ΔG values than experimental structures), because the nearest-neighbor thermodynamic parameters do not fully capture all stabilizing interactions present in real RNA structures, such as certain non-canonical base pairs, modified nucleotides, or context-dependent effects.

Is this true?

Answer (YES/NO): NO